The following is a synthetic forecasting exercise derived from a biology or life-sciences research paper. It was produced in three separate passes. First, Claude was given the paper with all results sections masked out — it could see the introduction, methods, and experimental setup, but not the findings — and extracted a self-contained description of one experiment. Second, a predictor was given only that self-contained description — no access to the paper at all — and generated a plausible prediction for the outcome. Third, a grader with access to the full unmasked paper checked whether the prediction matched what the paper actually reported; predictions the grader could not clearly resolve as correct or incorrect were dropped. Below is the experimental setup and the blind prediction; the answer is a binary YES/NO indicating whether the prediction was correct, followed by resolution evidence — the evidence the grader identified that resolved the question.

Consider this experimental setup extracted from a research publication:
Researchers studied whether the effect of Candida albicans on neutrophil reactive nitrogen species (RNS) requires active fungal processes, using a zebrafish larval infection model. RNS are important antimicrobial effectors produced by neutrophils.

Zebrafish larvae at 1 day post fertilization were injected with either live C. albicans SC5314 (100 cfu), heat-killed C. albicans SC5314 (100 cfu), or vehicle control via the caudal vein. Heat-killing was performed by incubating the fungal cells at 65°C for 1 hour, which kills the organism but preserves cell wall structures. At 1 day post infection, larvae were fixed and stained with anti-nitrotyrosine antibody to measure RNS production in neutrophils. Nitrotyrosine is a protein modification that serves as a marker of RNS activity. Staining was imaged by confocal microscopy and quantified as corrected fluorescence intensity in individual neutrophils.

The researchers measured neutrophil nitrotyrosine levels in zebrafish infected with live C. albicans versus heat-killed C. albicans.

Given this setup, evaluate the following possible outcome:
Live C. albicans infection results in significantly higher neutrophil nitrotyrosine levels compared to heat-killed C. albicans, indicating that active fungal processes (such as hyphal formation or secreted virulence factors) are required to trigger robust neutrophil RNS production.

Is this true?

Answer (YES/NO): NO